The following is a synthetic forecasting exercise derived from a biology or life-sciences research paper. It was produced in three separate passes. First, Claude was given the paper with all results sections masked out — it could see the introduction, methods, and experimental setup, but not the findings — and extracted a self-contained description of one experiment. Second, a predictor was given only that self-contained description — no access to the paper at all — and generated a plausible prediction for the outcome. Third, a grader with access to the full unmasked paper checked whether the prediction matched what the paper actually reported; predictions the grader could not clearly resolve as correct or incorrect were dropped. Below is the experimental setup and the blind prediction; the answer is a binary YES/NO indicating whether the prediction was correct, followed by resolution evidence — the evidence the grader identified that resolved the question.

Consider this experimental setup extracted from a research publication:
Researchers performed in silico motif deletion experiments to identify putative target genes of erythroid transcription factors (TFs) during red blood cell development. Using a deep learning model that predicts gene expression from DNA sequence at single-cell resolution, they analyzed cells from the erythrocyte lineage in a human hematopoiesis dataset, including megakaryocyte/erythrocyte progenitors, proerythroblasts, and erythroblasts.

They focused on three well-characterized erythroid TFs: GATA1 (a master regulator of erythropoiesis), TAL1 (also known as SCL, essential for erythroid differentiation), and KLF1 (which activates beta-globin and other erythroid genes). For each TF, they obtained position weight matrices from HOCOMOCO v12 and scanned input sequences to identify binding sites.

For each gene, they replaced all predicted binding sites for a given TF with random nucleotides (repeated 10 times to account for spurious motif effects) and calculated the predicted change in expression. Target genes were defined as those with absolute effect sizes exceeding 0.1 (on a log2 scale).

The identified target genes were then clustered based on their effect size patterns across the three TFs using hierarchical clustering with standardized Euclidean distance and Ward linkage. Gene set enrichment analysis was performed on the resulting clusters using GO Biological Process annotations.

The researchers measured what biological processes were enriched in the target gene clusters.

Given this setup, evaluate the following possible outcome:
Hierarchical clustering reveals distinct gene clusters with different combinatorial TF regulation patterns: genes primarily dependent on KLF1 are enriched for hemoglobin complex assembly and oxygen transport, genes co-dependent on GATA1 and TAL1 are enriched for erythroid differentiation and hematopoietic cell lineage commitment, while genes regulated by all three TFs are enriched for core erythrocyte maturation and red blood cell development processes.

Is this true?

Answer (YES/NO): NO